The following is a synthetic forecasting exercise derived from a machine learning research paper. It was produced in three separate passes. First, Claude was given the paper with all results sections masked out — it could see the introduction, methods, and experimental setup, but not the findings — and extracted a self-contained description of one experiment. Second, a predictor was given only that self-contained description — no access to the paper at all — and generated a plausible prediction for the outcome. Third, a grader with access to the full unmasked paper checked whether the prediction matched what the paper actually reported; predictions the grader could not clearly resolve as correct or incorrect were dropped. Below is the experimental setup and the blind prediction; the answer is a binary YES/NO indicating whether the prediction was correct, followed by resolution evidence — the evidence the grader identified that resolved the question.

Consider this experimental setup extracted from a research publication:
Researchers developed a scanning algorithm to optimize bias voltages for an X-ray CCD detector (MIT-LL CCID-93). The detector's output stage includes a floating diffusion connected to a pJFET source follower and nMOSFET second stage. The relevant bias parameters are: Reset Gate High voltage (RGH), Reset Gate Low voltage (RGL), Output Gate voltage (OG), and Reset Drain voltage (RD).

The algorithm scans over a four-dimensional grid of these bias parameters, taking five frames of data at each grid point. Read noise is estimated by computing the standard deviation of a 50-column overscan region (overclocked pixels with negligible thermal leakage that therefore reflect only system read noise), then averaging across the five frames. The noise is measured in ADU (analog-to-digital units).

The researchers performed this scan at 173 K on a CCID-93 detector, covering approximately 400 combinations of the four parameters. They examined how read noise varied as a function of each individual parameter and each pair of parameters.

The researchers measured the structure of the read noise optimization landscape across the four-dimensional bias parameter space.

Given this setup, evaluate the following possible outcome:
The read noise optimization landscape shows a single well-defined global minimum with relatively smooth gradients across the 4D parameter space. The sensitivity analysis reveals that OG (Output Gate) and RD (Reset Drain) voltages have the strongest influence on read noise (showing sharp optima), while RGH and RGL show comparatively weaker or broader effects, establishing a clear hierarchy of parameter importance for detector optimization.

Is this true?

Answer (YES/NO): NO